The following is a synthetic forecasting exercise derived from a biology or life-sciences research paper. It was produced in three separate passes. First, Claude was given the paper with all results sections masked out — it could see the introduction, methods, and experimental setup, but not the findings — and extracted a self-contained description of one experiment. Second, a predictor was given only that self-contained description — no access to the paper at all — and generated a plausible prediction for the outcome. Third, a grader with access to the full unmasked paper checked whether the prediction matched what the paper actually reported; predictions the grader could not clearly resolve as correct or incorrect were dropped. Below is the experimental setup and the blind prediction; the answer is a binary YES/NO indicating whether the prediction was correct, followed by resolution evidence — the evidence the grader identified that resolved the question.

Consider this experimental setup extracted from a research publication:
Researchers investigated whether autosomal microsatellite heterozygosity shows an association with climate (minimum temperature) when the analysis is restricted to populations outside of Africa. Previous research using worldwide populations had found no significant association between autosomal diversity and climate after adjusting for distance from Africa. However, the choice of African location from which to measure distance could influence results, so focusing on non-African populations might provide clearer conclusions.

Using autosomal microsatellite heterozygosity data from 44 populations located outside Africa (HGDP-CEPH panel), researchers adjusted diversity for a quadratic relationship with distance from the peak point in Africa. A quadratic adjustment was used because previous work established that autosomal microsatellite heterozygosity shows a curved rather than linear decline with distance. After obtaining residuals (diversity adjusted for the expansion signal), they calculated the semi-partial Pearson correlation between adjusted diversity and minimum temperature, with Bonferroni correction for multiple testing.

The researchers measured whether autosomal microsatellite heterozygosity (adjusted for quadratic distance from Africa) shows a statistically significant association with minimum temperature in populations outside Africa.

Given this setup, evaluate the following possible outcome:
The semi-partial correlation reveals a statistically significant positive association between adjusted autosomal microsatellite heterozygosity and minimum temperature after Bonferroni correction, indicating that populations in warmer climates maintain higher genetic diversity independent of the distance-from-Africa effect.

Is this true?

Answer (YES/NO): NO